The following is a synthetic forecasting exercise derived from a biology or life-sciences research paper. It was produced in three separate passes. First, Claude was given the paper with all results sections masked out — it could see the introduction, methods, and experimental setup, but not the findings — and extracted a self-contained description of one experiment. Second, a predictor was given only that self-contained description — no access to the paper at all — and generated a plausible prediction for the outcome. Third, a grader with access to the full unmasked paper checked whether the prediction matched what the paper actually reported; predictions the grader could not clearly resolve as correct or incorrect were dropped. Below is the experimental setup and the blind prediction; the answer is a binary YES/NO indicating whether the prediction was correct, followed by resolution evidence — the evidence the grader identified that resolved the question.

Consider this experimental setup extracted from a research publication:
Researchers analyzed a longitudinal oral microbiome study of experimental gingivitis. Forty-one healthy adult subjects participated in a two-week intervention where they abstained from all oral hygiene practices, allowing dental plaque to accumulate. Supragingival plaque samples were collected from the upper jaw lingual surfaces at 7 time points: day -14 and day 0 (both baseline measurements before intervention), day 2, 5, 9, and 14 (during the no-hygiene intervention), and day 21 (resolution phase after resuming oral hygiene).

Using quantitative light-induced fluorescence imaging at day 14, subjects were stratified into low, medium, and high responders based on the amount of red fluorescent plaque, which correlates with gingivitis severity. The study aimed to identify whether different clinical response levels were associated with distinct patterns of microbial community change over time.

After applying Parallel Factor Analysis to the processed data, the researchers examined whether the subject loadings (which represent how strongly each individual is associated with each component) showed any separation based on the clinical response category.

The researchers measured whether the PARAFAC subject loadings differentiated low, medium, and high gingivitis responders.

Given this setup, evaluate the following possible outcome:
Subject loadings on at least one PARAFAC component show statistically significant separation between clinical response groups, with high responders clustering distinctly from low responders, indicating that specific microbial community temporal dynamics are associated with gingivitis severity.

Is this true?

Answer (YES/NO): YES